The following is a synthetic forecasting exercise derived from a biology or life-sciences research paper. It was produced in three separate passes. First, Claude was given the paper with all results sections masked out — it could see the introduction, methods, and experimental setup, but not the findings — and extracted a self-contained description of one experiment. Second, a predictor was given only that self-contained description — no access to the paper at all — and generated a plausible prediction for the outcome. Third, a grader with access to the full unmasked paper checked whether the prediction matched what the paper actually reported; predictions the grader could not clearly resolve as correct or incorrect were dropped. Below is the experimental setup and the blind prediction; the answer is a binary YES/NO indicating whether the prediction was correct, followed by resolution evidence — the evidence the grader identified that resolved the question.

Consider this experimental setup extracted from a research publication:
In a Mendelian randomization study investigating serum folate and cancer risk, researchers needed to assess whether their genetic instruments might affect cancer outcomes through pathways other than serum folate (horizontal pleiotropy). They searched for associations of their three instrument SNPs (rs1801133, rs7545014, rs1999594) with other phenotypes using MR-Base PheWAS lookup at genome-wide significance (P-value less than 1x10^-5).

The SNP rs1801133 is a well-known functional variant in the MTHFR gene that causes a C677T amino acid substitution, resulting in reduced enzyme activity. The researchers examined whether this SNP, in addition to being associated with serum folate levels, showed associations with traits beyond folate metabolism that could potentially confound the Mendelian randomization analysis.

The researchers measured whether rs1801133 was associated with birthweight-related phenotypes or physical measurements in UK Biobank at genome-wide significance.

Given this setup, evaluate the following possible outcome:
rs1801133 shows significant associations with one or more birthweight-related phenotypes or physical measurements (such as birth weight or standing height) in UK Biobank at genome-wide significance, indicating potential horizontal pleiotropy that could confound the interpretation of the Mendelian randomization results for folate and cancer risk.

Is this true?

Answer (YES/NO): YES